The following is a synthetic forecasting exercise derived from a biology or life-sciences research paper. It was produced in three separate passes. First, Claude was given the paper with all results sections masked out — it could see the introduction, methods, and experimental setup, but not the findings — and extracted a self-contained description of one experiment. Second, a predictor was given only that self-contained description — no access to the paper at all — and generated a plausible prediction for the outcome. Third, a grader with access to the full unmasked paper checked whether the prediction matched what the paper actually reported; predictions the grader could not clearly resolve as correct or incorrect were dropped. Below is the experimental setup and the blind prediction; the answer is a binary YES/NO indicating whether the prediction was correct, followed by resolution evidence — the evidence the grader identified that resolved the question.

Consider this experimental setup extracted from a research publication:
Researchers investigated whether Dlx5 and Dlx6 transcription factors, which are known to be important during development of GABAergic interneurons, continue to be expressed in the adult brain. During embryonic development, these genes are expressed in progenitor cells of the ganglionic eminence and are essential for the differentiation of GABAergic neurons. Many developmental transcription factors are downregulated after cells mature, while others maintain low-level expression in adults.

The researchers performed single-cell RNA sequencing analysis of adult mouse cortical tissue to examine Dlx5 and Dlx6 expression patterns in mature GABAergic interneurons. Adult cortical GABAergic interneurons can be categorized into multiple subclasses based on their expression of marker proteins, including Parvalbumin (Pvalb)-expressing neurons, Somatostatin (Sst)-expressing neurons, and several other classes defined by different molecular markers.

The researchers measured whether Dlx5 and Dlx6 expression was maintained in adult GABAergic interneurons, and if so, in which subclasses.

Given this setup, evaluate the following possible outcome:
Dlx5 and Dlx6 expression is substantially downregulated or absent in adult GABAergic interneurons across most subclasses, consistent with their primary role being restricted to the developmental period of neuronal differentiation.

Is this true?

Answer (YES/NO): NO